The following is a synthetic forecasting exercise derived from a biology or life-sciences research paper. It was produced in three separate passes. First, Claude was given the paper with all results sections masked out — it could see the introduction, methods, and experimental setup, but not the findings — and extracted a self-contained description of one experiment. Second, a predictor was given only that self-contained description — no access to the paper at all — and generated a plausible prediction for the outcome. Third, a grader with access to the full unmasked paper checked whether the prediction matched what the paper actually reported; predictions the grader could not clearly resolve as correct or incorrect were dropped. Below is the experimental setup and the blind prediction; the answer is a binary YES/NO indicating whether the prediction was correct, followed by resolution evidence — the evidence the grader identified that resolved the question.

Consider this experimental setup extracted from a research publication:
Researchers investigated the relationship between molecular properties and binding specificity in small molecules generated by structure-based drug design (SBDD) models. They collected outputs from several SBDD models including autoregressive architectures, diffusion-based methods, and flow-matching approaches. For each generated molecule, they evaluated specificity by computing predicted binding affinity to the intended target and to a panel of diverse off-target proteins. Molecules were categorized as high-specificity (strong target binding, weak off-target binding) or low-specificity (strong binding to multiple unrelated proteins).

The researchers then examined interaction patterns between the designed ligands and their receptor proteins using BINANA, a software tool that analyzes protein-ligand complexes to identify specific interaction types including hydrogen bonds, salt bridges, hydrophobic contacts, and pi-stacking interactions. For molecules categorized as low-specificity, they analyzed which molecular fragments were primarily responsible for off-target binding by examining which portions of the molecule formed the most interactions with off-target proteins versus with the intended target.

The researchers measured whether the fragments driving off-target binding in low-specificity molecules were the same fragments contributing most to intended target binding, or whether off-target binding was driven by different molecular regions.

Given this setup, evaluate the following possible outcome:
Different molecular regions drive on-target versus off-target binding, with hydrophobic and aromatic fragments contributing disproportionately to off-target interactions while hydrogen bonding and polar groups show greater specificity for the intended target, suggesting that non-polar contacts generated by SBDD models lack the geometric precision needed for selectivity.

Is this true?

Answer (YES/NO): NO